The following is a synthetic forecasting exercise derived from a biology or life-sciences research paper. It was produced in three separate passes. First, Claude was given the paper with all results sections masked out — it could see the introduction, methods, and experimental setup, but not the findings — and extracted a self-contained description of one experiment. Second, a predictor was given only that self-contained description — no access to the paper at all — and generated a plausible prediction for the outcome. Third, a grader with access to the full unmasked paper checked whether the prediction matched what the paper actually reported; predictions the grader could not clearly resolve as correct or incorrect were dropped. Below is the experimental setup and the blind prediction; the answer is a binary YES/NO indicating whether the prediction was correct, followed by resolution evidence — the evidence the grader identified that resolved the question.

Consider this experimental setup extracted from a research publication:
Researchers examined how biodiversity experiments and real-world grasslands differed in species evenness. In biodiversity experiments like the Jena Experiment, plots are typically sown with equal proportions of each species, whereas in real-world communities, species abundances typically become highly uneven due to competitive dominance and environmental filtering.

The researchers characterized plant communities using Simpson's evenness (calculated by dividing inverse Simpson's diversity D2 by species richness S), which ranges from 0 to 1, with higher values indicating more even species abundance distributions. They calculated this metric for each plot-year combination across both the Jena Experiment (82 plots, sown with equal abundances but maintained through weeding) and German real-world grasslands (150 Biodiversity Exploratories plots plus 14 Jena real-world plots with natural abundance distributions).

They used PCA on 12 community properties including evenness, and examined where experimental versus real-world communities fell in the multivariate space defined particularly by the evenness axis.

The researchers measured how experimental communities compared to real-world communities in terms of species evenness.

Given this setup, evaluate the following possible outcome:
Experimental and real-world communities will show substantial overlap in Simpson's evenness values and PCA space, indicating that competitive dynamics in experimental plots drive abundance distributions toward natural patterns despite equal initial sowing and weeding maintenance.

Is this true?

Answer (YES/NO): NO